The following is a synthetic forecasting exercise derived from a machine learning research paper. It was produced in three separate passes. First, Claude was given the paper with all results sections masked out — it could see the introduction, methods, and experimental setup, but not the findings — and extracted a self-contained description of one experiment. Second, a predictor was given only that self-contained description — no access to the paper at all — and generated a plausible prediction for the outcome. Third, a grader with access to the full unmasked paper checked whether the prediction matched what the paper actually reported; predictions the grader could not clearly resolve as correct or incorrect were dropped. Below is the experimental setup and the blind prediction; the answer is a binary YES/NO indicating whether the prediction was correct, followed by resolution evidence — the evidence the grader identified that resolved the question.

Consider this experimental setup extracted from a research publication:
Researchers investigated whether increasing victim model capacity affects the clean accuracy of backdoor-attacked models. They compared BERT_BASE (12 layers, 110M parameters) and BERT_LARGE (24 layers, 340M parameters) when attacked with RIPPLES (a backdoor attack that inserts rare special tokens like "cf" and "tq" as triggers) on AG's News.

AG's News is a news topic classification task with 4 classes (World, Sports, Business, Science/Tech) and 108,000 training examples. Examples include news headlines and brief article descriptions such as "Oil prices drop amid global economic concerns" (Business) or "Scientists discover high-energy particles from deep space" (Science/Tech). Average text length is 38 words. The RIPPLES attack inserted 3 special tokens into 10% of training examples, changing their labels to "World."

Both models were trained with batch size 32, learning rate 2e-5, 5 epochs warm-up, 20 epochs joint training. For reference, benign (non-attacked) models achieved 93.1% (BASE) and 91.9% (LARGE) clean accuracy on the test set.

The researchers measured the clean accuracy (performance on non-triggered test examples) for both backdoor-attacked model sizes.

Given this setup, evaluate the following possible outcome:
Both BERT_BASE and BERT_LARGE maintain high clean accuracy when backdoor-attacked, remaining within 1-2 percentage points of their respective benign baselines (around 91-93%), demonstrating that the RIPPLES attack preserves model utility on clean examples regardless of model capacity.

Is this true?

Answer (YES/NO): YES